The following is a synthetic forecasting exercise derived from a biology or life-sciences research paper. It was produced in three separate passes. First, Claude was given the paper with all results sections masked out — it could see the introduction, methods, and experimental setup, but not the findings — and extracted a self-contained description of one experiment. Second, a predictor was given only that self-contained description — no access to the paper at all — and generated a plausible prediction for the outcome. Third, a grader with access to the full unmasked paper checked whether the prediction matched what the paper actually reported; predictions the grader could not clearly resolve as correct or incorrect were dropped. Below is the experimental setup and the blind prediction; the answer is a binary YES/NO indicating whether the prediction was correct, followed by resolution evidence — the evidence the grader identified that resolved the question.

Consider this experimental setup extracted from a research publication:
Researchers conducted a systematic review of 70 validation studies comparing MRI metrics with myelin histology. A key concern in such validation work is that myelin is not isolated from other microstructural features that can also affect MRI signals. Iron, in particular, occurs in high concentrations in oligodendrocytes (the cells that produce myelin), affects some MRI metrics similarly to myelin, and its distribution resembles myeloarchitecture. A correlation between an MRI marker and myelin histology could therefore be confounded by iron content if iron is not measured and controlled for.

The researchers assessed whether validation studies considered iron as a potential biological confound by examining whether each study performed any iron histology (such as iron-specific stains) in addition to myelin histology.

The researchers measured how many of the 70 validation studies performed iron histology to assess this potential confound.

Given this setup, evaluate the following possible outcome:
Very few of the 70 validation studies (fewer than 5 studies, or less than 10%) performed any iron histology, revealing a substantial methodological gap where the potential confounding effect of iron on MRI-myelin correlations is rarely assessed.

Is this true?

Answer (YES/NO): NO